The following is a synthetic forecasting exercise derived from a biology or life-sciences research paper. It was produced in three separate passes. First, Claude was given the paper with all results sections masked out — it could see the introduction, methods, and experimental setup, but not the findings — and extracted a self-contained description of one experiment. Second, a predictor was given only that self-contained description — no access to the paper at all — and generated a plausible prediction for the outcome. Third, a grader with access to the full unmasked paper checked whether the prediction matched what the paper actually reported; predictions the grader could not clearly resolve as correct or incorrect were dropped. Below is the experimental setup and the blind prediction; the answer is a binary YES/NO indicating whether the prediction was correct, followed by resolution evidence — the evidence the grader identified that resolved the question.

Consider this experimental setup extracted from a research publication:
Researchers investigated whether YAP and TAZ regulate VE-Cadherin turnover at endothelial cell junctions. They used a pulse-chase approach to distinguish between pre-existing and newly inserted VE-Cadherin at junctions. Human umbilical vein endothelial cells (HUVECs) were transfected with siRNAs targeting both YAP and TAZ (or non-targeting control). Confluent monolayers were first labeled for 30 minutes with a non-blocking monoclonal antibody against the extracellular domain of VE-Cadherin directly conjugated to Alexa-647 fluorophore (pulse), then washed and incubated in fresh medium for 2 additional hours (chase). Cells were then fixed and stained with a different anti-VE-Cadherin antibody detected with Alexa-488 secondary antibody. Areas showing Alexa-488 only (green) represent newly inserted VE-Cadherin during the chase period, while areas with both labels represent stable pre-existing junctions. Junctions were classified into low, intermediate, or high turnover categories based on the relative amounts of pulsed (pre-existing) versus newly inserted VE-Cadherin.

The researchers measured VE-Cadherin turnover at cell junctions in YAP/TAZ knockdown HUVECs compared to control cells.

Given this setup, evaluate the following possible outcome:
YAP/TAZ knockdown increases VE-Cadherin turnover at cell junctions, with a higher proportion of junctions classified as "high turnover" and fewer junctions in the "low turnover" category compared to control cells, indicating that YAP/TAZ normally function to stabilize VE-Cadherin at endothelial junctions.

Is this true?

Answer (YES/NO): NO